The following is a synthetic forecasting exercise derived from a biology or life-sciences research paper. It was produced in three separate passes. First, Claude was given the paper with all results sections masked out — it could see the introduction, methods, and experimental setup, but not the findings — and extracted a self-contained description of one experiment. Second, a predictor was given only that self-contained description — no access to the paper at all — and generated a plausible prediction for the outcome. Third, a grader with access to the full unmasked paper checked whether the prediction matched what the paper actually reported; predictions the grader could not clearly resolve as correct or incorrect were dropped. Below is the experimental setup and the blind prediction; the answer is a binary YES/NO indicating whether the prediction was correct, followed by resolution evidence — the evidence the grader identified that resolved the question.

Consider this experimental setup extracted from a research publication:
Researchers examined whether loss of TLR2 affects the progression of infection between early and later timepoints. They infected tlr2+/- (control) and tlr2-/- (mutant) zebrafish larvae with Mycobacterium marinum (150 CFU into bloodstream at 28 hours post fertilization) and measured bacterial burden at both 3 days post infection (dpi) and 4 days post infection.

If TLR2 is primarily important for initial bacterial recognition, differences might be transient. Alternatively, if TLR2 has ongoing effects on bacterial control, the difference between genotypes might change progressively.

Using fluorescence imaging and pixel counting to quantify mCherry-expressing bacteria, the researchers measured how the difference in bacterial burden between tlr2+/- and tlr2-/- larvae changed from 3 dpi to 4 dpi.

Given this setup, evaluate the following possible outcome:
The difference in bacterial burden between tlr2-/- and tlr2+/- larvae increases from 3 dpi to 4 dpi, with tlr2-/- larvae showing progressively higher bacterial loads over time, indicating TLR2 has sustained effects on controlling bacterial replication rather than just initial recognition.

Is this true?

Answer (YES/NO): YES